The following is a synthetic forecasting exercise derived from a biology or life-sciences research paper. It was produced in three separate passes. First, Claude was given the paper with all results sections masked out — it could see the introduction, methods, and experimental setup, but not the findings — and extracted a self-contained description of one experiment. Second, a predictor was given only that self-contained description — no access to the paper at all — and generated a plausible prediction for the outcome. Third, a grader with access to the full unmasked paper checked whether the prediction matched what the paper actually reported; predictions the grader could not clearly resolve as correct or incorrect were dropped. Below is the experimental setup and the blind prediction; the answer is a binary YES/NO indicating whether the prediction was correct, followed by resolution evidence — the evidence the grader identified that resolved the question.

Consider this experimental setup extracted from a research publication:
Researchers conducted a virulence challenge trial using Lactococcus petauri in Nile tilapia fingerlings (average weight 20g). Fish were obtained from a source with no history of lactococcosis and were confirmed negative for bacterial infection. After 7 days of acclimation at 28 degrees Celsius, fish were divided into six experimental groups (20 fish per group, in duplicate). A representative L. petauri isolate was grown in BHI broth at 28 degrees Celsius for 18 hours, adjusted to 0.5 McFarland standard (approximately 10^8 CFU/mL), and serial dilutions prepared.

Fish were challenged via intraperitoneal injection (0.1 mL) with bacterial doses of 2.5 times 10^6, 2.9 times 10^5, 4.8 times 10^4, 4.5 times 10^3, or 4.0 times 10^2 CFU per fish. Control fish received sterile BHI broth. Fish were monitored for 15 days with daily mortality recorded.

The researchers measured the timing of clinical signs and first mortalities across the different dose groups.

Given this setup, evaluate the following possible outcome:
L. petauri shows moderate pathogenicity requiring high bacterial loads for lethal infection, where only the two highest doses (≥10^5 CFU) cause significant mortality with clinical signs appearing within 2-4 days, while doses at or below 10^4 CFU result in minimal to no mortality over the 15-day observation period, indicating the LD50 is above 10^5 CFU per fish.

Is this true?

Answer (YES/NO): NO